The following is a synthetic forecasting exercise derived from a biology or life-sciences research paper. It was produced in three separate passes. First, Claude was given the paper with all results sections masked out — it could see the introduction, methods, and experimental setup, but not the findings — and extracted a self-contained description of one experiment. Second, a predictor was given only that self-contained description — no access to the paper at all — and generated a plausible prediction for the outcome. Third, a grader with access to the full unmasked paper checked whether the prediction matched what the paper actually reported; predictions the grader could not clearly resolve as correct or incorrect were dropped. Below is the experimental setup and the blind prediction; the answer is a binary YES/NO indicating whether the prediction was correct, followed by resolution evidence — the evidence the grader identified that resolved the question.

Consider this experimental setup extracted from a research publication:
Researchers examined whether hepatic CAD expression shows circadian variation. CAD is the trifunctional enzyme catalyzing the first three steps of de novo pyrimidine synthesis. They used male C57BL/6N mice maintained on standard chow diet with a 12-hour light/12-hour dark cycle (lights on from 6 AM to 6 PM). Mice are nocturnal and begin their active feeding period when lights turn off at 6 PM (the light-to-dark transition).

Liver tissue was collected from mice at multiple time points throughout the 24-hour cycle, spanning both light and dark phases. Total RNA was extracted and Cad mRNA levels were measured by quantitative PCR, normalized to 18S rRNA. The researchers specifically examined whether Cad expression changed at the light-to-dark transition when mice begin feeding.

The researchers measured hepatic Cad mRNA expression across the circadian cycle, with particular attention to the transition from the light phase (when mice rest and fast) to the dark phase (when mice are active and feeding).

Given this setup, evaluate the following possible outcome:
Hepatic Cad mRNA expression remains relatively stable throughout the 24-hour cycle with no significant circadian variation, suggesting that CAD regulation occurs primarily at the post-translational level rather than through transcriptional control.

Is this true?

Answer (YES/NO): NO